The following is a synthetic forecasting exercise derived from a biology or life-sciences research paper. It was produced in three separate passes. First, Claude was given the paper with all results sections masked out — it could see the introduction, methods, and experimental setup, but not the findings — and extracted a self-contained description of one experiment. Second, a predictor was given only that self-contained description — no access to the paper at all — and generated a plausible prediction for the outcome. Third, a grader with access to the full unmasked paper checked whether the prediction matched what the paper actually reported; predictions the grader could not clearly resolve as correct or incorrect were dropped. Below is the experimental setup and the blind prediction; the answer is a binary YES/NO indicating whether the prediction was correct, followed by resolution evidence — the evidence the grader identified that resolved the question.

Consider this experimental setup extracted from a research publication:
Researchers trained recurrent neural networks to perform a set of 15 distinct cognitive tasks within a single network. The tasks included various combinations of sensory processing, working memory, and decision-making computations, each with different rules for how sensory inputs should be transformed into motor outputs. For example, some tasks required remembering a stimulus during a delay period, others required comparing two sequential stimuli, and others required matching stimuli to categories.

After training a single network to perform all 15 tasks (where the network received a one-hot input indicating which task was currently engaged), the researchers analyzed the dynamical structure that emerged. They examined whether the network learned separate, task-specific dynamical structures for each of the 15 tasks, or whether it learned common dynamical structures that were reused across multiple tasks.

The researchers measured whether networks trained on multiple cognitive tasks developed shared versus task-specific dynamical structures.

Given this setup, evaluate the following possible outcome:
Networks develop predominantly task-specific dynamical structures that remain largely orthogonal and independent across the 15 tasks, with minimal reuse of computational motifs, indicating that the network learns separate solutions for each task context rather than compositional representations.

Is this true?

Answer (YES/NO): NO